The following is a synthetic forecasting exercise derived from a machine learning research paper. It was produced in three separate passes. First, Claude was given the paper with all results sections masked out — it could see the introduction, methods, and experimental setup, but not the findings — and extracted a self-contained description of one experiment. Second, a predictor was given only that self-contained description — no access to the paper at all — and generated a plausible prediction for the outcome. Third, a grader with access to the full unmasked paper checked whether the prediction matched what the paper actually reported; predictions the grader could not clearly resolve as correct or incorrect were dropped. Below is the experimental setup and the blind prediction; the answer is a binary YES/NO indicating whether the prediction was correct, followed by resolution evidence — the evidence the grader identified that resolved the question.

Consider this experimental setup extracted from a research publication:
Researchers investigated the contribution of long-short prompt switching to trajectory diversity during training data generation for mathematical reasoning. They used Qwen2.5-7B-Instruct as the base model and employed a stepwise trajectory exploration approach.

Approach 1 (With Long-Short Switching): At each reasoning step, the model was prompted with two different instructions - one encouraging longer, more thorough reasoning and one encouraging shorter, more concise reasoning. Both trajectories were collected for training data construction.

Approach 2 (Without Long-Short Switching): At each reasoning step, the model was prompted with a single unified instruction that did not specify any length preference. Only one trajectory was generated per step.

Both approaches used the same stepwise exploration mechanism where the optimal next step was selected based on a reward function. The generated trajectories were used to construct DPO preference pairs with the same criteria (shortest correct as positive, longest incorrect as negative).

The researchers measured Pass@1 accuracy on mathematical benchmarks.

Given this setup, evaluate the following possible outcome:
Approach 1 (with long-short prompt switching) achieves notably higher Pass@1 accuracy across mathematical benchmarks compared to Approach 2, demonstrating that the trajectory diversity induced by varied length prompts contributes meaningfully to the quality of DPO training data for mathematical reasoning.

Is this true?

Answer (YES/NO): YES